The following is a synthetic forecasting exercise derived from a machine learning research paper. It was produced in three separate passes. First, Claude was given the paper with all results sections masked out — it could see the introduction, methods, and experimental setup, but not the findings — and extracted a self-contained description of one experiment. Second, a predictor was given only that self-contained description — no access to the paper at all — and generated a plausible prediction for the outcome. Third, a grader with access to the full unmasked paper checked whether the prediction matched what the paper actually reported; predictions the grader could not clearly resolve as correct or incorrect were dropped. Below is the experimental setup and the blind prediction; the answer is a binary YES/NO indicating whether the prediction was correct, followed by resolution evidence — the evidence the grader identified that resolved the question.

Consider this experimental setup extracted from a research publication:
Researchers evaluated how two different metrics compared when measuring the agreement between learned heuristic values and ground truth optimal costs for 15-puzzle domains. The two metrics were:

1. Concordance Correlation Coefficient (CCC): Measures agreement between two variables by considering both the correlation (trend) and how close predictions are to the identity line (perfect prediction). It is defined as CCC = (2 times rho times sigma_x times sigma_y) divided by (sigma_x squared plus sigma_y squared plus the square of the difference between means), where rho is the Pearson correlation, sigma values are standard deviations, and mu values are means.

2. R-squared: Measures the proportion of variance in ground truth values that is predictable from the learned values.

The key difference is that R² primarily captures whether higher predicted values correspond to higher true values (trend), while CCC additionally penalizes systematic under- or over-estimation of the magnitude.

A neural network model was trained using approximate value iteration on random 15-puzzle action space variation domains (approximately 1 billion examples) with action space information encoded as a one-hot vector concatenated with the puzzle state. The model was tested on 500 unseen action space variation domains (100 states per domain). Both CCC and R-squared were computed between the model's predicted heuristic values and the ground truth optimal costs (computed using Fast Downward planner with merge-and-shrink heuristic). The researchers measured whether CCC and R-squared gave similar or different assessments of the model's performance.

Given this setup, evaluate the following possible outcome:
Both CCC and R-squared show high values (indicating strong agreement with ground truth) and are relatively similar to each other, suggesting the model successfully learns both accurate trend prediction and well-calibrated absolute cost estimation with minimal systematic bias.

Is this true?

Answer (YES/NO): YES